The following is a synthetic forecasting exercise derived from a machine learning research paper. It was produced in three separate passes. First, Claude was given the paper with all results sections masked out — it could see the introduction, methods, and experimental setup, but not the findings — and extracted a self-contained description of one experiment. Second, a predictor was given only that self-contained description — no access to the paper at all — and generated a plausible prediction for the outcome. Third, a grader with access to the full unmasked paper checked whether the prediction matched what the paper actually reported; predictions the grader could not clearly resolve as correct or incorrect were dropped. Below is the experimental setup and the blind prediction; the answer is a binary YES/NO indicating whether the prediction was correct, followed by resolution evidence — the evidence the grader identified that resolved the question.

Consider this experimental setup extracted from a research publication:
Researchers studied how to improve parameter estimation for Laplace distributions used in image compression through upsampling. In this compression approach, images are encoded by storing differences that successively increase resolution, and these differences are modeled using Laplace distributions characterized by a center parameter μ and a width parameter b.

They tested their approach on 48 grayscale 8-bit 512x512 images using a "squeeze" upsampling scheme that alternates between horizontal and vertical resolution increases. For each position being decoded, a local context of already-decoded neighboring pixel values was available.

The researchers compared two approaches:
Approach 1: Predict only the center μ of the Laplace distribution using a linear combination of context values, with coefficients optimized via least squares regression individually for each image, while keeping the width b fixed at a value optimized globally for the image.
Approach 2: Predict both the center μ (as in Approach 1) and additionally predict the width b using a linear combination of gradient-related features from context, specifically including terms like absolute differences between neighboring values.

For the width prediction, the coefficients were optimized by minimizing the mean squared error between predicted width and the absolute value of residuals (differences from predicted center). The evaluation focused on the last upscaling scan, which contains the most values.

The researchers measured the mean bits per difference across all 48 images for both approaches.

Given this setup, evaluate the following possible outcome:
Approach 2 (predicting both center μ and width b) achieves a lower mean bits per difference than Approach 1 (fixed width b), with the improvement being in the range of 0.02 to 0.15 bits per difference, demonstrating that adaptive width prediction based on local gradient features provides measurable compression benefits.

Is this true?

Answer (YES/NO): NO